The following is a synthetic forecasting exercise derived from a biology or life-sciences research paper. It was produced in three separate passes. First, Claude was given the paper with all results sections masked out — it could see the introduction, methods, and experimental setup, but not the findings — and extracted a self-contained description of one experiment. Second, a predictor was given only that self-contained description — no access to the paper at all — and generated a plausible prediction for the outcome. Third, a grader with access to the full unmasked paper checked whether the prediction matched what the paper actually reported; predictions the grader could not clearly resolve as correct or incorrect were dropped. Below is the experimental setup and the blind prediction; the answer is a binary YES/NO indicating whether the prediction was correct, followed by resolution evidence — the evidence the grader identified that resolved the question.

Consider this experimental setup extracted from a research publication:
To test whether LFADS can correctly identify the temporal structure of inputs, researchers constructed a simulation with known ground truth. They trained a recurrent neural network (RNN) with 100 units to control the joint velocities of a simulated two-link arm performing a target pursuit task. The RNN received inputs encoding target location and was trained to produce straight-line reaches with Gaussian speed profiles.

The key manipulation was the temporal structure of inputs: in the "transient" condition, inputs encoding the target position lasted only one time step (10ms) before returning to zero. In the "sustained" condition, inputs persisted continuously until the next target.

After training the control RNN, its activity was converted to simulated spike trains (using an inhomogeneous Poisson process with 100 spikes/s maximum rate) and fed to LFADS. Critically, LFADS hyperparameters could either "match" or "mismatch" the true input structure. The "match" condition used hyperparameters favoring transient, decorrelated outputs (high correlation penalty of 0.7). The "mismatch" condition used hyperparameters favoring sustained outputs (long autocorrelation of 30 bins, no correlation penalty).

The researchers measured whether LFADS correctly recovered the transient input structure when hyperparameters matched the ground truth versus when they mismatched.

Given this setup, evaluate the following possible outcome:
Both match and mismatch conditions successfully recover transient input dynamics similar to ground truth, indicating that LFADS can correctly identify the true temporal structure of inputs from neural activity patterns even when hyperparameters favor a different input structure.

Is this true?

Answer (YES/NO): NO